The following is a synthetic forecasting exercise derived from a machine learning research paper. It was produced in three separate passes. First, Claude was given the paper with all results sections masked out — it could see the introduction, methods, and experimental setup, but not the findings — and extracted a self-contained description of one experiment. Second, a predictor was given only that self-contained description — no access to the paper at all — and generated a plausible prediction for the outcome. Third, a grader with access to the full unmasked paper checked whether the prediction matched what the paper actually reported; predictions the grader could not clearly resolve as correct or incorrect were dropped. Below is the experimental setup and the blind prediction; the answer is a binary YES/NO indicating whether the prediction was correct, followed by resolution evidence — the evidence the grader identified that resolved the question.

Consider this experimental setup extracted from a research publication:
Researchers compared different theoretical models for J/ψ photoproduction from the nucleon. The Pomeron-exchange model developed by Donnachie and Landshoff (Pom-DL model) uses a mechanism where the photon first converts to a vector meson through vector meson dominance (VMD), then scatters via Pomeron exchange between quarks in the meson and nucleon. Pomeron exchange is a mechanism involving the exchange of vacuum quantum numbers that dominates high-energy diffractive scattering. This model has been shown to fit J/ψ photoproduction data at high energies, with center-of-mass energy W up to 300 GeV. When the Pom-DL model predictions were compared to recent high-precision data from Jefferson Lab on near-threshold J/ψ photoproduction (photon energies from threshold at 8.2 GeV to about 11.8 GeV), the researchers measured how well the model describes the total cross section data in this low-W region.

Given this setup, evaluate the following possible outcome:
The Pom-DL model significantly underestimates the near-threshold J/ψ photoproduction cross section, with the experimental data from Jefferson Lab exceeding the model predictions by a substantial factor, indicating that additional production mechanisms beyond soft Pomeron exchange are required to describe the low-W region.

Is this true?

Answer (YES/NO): YES